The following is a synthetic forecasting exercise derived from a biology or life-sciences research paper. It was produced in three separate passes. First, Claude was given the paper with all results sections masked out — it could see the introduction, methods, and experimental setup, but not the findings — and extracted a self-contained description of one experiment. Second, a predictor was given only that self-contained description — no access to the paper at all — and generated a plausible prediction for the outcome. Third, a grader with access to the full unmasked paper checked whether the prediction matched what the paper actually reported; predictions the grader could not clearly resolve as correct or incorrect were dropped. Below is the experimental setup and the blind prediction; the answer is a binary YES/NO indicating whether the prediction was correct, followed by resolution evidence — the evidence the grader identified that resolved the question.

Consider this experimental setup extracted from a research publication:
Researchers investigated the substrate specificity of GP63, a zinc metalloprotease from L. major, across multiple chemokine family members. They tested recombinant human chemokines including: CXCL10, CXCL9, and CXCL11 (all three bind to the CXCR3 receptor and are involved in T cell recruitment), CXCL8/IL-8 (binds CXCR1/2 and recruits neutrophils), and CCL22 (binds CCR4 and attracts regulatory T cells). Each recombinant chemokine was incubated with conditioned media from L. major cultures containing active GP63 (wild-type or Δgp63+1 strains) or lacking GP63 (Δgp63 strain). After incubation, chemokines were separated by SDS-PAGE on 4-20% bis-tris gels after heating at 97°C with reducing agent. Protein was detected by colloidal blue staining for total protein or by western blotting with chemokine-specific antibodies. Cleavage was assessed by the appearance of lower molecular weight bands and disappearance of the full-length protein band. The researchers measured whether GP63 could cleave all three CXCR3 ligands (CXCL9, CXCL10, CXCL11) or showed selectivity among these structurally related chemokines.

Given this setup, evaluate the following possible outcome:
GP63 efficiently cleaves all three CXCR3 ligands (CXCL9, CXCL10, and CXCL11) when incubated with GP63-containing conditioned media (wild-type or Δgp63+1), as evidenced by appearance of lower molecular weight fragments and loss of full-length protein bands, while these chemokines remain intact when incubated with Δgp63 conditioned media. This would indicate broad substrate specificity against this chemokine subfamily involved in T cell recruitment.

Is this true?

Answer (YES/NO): YES